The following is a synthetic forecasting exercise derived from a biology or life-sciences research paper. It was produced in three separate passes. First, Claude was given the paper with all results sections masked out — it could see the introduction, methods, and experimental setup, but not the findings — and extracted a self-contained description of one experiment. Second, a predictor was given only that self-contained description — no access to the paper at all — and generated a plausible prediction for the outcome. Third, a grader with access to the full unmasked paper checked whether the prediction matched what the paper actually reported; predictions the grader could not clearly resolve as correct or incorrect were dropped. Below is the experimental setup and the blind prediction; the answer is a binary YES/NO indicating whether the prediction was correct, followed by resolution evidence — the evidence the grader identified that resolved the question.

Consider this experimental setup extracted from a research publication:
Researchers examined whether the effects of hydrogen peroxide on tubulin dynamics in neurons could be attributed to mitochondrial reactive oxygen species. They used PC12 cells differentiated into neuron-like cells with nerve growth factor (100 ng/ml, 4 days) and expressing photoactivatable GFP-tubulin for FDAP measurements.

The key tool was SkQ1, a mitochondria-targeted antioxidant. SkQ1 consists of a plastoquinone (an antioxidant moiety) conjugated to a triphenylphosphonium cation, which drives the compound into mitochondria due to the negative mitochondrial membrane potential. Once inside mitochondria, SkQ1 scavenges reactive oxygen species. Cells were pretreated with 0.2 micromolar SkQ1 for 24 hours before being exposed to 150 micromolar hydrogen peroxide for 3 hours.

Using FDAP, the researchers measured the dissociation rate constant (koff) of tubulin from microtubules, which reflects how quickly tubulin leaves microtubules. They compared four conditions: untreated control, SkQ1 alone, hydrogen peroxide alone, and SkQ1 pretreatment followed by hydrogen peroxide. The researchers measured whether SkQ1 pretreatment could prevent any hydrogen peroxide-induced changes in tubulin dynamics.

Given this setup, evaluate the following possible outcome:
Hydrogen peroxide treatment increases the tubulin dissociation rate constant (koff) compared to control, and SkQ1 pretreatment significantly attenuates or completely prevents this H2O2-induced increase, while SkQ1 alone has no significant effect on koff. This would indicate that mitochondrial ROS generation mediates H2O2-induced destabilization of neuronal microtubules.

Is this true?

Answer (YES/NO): YES